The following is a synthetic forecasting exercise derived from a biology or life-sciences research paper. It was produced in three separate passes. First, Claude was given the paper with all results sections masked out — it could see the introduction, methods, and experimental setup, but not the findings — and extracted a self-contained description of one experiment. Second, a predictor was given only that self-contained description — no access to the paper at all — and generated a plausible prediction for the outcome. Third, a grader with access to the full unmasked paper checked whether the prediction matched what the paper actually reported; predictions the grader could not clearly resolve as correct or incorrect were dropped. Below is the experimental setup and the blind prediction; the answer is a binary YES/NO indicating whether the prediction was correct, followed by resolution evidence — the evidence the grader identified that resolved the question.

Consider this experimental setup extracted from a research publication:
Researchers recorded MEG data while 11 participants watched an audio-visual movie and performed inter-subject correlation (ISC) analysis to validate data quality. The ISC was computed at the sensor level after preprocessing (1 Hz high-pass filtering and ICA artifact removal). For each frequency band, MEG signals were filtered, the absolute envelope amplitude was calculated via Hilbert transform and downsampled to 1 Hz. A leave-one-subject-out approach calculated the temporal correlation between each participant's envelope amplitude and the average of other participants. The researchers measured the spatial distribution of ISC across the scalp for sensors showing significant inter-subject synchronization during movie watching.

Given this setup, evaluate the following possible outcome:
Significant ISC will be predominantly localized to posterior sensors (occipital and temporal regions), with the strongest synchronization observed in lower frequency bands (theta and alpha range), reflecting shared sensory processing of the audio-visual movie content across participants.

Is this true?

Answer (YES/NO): NO